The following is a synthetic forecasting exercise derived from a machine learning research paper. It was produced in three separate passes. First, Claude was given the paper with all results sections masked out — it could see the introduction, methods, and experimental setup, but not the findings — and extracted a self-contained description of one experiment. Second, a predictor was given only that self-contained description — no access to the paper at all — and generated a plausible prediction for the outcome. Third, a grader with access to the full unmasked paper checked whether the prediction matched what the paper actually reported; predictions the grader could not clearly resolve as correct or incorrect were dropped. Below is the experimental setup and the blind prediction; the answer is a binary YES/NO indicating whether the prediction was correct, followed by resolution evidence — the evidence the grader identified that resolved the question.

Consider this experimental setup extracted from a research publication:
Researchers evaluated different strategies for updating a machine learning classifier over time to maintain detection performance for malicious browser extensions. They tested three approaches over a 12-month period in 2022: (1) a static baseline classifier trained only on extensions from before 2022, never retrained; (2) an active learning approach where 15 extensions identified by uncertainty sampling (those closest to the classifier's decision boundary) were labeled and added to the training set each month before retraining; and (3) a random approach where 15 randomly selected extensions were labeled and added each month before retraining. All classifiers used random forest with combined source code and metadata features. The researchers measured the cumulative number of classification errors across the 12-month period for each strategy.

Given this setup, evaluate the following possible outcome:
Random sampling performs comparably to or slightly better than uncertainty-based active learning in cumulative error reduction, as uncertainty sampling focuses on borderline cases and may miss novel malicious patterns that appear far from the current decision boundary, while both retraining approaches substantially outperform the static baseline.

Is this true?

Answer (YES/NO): NO